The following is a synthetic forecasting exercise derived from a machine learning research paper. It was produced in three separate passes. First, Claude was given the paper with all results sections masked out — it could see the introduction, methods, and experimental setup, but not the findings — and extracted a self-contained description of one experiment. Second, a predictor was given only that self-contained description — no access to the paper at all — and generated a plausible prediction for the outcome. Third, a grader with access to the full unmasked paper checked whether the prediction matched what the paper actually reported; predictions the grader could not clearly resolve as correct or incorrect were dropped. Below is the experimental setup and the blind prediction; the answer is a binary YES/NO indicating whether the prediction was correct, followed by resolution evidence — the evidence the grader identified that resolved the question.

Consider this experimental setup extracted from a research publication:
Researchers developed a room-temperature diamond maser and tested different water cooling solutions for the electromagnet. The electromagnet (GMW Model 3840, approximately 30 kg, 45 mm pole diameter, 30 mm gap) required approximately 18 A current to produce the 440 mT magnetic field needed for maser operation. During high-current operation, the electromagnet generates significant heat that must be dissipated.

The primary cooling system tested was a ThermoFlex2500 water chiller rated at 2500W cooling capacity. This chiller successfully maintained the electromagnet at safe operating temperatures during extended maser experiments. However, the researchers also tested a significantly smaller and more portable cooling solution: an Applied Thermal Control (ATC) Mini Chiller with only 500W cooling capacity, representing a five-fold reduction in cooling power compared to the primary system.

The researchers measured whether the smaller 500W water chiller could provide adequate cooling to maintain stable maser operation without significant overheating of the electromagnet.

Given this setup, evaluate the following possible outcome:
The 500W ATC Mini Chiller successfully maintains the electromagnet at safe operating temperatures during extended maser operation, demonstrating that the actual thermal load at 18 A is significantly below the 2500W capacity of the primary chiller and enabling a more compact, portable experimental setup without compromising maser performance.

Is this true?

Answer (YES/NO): NO